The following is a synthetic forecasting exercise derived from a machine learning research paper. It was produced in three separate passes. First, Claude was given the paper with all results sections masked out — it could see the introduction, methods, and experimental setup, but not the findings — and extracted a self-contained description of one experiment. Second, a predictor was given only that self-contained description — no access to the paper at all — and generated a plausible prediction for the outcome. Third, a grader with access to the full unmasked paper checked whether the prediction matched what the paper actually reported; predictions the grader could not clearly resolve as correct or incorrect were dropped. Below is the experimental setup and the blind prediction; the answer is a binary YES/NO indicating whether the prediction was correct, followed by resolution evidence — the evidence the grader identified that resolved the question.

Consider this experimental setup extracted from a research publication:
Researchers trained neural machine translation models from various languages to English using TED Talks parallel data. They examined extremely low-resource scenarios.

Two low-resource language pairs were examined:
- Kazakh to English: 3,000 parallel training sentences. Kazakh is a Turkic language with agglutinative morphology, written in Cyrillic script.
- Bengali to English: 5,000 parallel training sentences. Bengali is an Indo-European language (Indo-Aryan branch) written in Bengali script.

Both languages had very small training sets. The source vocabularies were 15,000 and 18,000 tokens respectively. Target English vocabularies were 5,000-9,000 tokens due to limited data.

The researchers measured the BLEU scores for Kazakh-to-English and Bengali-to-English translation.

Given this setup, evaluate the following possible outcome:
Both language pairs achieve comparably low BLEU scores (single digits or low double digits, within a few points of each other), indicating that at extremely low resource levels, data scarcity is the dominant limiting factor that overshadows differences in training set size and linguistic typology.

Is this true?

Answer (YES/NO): YES